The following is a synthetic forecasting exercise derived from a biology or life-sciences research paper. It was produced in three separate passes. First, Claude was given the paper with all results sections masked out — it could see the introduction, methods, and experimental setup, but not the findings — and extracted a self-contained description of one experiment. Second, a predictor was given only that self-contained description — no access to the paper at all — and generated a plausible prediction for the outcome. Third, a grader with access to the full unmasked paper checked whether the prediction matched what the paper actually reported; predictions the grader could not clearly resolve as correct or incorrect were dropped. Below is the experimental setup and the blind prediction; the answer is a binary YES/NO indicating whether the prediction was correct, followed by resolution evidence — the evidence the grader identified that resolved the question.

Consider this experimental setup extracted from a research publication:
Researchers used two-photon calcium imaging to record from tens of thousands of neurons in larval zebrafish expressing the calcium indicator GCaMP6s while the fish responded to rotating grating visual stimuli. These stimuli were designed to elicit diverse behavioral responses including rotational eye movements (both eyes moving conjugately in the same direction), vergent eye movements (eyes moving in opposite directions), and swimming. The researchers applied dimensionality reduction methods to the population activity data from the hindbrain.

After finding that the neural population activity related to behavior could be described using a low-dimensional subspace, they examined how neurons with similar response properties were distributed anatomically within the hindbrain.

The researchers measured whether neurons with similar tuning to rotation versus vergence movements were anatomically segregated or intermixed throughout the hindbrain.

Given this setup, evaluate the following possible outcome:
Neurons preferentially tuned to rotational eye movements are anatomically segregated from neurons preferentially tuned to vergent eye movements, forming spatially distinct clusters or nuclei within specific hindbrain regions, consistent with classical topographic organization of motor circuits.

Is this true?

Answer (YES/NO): YES